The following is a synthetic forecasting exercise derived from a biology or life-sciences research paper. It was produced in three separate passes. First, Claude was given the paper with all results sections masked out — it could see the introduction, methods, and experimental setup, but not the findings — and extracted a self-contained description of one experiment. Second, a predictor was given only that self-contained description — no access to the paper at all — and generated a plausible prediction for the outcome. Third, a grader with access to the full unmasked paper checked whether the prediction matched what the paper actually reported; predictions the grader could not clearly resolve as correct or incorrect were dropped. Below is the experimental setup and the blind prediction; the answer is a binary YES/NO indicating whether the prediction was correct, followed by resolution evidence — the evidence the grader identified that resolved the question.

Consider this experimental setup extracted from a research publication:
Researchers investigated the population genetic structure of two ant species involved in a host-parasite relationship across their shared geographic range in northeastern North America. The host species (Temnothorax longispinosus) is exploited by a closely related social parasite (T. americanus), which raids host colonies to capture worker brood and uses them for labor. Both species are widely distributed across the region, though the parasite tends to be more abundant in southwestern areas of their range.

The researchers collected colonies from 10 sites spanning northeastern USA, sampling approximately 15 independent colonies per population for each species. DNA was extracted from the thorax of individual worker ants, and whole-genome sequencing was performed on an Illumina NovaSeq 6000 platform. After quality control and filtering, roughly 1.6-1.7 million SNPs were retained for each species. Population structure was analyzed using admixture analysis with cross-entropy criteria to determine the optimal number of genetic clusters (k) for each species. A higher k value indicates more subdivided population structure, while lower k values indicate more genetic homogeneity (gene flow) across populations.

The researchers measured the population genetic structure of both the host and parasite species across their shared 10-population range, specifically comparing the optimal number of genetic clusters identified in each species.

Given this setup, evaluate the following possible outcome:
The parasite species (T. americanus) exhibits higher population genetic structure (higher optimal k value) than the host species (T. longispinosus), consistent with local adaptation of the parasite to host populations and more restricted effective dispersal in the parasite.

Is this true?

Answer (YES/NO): YES